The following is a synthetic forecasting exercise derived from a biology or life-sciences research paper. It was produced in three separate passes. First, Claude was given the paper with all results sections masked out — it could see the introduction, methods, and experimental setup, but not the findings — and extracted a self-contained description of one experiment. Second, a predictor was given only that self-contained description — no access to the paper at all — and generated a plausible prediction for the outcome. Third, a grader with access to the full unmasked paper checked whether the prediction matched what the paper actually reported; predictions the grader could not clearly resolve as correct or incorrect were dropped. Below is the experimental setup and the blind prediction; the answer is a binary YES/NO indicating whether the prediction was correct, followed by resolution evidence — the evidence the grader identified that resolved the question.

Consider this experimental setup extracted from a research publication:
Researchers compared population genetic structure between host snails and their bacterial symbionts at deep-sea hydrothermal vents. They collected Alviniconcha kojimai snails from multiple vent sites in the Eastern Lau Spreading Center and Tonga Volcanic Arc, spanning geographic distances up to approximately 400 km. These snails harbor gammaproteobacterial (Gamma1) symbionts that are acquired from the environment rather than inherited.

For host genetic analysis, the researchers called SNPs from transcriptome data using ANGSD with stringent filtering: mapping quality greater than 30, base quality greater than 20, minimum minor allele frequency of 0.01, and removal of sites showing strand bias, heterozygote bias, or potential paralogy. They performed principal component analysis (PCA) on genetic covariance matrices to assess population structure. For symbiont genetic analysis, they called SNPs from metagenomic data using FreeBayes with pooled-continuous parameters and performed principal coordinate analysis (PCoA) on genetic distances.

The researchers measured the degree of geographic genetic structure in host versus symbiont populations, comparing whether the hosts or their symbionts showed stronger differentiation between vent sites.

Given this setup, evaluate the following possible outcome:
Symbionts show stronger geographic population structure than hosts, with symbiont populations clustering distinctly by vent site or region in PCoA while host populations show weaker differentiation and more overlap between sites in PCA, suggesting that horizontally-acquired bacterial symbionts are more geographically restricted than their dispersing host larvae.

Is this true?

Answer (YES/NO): YES